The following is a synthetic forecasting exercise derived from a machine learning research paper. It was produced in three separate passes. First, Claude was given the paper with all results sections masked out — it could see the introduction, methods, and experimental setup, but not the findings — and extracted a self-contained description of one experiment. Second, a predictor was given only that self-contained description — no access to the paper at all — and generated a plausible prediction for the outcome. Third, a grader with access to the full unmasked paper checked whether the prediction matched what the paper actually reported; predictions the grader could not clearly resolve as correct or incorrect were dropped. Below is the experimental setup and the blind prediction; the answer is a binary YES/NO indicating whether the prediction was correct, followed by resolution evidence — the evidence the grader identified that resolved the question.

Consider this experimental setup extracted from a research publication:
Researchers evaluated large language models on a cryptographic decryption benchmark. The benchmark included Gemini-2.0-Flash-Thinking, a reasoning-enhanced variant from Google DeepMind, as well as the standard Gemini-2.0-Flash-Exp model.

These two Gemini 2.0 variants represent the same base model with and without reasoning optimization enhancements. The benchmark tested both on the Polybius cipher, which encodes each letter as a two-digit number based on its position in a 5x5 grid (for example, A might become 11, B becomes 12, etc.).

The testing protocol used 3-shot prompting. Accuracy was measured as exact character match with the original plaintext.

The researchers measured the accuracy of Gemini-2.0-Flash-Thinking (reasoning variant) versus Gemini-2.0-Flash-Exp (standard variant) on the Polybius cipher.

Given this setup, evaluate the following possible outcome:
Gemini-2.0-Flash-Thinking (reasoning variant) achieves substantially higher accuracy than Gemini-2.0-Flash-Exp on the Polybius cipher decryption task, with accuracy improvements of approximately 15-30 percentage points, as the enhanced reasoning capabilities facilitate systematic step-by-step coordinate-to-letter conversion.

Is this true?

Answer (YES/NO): YES